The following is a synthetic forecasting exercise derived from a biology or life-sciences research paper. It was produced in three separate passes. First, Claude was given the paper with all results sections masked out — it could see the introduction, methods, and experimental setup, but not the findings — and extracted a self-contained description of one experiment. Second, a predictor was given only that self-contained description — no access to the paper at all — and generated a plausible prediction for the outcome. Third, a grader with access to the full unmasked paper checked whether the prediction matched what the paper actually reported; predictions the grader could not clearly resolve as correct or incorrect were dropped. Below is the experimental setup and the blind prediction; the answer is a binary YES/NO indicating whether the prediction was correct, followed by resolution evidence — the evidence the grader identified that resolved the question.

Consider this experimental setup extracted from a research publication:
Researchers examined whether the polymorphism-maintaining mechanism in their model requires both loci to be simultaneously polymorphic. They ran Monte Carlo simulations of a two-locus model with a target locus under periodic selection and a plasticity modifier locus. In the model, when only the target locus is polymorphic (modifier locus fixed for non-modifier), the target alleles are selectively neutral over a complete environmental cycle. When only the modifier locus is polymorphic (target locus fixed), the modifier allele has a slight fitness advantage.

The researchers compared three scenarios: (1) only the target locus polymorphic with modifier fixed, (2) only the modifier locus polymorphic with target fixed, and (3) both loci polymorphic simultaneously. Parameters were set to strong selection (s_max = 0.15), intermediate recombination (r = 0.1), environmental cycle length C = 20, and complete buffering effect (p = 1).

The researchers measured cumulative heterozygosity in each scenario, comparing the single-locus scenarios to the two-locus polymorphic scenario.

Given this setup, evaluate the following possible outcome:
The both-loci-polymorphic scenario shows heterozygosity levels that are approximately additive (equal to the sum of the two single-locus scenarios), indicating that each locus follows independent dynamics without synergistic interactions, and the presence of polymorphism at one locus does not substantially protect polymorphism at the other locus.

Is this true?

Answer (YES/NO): NO